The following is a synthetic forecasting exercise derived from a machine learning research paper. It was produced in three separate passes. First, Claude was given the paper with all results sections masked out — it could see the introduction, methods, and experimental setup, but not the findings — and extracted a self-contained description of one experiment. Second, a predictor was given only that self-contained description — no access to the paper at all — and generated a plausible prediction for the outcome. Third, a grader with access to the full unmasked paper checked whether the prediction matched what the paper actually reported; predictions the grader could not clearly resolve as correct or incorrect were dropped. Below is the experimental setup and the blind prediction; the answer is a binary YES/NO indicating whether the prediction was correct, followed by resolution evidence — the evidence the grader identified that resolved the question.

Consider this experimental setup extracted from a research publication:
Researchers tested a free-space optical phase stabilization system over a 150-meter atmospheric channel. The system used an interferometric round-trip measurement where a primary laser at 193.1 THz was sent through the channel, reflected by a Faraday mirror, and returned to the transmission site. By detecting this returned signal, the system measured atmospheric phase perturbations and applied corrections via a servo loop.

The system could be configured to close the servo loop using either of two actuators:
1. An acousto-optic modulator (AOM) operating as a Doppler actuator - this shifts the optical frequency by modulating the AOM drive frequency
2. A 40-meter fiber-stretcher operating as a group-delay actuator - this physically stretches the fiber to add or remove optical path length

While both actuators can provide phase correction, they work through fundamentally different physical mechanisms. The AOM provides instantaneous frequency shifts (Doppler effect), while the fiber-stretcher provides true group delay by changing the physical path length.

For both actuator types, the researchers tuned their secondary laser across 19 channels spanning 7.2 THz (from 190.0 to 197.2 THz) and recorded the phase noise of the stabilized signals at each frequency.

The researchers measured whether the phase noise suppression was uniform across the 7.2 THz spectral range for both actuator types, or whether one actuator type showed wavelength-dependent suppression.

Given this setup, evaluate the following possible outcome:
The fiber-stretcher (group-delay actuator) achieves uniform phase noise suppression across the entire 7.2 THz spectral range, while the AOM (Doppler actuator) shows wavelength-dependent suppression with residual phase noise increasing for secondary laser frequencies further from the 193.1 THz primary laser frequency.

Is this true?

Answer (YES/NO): NO